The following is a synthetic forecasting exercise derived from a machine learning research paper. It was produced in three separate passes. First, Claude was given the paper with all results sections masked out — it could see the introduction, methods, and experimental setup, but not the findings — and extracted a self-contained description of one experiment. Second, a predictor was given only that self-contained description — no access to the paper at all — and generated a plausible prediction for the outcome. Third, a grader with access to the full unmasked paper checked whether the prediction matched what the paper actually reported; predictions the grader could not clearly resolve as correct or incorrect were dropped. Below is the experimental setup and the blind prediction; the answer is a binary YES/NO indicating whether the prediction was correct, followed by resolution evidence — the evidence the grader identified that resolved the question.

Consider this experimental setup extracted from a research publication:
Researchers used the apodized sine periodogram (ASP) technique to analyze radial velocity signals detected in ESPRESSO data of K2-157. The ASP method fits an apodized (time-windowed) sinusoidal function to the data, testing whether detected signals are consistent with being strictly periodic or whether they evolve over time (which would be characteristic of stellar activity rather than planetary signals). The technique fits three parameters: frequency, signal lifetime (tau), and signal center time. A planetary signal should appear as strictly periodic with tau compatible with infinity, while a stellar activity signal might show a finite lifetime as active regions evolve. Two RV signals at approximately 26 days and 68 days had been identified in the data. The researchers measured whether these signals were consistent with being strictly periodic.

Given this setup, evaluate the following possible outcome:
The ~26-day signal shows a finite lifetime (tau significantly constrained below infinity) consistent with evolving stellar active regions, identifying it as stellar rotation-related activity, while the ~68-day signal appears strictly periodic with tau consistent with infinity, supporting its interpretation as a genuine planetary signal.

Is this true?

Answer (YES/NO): NO